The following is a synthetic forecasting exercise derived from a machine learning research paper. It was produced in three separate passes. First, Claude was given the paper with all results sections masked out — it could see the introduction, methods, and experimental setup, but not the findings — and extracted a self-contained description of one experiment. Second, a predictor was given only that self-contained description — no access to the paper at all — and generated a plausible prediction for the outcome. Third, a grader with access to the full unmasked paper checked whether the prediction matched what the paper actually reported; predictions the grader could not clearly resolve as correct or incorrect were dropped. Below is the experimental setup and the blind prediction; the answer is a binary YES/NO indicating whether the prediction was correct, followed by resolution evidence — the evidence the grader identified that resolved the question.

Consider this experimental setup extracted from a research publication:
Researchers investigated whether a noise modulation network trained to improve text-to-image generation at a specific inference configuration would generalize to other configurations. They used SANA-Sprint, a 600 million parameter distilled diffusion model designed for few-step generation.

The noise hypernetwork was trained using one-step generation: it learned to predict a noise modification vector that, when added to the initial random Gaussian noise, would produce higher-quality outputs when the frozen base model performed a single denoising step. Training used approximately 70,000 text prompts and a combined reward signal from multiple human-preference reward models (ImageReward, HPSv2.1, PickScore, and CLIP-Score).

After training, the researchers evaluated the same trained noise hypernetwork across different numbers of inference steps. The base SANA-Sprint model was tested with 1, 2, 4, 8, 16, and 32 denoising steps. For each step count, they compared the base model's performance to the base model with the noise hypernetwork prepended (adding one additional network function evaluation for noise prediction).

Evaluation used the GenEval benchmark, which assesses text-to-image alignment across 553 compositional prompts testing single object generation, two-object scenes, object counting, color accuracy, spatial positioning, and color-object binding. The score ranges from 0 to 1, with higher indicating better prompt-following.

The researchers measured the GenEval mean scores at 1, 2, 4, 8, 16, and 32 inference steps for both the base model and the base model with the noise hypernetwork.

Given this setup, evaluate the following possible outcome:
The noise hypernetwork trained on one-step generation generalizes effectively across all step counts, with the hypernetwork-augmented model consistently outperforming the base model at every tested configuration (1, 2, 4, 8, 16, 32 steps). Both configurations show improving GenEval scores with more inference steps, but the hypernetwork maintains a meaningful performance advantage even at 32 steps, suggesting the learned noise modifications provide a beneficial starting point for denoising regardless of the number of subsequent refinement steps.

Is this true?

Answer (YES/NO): NO